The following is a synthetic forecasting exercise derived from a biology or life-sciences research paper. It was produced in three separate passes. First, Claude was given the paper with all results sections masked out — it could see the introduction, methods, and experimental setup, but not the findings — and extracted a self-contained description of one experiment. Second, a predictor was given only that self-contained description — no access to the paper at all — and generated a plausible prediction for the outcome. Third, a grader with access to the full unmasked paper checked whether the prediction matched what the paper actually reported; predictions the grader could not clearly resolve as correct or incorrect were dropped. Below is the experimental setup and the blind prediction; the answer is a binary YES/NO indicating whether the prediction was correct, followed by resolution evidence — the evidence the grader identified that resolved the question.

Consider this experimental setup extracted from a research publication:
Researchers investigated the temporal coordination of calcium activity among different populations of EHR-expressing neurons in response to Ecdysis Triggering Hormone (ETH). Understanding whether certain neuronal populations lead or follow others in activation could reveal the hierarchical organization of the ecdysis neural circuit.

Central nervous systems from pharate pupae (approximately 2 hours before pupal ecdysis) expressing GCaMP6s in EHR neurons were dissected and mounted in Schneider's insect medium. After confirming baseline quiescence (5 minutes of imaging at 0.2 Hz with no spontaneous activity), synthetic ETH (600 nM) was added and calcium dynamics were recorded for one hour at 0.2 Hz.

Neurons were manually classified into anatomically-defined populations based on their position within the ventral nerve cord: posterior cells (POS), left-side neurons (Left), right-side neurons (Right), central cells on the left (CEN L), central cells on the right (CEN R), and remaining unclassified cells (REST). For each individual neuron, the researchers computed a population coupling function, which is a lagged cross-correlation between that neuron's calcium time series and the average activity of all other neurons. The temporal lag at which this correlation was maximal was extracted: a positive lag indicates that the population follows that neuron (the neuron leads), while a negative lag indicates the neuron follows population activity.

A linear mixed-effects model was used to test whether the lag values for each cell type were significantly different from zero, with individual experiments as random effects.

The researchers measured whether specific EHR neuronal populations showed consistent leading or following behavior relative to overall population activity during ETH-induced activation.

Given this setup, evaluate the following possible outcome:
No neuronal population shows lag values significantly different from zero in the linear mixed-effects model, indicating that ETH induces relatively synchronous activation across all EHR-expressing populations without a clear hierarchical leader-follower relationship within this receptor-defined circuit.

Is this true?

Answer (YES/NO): NO